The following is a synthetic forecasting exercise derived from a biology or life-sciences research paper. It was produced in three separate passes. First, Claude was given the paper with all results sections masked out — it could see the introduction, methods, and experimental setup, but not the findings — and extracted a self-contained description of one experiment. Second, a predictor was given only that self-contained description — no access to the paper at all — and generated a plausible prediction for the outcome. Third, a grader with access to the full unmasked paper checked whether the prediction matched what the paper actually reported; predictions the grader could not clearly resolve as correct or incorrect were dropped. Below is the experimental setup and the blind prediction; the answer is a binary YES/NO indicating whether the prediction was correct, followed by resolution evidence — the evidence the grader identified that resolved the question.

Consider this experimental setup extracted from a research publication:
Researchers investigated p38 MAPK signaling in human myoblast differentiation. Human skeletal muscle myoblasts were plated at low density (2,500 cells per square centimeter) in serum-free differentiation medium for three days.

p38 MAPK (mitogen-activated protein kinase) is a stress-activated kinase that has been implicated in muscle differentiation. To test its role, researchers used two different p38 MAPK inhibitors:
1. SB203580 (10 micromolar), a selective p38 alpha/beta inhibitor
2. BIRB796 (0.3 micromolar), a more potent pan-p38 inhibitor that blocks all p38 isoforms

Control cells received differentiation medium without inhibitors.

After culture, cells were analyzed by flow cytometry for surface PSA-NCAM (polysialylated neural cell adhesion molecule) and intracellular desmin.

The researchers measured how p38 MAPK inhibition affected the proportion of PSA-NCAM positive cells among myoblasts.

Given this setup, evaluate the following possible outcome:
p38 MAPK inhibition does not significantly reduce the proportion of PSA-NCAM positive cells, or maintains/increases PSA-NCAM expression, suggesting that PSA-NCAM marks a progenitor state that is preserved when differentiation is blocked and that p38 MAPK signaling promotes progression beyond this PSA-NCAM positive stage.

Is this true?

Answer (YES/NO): NO